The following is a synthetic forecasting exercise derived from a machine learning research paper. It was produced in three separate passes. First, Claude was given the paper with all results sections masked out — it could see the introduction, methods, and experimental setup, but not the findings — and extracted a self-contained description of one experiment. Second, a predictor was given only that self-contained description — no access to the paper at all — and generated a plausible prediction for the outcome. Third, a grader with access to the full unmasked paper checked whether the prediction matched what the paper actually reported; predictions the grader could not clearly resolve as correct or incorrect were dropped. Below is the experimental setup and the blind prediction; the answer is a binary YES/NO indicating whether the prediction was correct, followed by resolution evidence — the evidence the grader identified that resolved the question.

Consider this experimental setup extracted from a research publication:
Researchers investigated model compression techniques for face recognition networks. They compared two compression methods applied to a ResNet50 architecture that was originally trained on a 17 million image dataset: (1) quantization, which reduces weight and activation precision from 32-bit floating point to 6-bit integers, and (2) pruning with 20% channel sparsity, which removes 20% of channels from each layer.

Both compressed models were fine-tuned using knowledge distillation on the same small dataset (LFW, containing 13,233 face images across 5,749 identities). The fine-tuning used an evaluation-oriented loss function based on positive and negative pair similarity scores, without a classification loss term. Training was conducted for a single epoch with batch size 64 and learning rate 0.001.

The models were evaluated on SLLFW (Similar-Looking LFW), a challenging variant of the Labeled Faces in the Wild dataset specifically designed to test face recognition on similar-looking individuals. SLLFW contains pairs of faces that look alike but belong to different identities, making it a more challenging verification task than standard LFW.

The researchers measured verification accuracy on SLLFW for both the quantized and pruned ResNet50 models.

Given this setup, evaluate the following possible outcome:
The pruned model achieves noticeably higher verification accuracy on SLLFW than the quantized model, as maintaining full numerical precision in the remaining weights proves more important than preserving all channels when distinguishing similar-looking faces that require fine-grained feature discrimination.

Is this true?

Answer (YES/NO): NO